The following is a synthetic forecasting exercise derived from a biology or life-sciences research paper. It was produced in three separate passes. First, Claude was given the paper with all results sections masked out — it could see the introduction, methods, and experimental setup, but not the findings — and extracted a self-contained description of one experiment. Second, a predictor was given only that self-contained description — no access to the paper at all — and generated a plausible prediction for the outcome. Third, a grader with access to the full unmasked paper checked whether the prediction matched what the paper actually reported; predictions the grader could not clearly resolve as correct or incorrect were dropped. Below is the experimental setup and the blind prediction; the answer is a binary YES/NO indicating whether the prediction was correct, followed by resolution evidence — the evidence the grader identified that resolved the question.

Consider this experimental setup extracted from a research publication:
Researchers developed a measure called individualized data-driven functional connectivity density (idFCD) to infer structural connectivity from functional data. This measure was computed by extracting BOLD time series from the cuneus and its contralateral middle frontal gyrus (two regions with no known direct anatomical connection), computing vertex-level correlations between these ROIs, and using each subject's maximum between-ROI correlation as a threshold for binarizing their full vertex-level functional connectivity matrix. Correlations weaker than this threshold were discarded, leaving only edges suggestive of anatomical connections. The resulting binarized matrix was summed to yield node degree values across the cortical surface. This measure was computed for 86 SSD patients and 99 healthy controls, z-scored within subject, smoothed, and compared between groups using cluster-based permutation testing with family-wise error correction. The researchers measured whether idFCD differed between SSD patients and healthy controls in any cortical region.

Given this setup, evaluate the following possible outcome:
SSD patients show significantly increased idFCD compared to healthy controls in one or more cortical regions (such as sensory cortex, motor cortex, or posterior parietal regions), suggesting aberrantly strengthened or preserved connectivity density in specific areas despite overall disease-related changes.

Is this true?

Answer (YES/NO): NO